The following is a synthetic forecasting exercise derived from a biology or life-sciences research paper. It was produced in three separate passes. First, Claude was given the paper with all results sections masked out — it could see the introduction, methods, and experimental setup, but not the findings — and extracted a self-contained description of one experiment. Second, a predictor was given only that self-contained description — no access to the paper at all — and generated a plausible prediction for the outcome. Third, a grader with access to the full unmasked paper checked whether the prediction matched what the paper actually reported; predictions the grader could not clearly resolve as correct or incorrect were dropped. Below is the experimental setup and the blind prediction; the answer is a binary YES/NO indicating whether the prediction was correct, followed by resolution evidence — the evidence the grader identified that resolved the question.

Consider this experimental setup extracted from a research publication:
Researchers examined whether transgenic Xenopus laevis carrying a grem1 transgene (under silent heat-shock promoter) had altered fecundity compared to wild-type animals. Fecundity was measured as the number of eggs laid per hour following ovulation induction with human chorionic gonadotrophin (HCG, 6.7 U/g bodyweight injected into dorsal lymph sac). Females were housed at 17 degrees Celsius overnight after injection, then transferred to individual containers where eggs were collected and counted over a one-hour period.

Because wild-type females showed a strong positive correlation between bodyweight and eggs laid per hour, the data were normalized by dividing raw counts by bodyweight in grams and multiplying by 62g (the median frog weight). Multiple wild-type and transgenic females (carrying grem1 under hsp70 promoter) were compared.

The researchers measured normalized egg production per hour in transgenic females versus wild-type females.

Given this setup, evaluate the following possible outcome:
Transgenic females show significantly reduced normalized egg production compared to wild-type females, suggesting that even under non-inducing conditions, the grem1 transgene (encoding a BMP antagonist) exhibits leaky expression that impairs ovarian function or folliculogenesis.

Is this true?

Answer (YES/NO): NO